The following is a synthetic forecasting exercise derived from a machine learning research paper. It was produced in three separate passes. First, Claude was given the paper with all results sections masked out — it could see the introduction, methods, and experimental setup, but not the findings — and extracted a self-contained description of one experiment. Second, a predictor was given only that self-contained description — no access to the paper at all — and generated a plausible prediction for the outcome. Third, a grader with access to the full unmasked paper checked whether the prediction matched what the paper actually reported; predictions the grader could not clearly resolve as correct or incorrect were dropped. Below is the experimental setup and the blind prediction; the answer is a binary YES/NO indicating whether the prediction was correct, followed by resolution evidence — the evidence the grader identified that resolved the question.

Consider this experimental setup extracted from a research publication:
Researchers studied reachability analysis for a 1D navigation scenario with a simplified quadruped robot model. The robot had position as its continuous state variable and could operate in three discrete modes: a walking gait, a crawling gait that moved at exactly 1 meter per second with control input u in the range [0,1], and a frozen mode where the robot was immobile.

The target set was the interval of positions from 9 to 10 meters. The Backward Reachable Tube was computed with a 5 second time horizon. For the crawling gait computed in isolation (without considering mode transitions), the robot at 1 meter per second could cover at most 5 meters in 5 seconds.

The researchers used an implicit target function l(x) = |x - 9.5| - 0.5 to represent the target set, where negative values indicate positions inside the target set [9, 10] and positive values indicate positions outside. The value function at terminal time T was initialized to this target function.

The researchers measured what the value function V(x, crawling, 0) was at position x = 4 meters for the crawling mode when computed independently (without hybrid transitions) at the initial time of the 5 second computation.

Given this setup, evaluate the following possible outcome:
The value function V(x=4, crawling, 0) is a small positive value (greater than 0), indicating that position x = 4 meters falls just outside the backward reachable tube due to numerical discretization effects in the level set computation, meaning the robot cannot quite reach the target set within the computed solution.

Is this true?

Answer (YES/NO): NO